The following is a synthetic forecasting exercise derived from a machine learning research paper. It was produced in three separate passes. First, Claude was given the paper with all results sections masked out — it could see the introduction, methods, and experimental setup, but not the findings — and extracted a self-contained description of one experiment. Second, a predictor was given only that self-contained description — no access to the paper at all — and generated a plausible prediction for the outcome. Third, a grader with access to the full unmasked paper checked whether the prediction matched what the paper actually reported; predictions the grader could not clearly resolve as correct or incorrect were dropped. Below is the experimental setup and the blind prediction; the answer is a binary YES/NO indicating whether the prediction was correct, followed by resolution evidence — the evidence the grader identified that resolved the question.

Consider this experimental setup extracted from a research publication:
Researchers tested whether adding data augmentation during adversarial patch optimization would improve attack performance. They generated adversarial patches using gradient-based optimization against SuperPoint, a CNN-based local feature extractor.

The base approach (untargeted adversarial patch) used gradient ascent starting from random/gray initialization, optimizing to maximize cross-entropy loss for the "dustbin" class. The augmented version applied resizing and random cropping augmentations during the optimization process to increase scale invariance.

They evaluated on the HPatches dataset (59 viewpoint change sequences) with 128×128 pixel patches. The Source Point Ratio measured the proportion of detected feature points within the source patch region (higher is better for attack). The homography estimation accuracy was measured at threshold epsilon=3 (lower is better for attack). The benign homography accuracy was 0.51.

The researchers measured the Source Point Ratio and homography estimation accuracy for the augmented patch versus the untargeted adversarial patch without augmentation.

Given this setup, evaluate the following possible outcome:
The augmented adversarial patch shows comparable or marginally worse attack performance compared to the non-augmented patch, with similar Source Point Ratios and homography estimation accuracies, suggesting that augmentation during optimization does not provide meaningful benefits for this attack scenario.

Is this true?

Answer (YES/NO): NO